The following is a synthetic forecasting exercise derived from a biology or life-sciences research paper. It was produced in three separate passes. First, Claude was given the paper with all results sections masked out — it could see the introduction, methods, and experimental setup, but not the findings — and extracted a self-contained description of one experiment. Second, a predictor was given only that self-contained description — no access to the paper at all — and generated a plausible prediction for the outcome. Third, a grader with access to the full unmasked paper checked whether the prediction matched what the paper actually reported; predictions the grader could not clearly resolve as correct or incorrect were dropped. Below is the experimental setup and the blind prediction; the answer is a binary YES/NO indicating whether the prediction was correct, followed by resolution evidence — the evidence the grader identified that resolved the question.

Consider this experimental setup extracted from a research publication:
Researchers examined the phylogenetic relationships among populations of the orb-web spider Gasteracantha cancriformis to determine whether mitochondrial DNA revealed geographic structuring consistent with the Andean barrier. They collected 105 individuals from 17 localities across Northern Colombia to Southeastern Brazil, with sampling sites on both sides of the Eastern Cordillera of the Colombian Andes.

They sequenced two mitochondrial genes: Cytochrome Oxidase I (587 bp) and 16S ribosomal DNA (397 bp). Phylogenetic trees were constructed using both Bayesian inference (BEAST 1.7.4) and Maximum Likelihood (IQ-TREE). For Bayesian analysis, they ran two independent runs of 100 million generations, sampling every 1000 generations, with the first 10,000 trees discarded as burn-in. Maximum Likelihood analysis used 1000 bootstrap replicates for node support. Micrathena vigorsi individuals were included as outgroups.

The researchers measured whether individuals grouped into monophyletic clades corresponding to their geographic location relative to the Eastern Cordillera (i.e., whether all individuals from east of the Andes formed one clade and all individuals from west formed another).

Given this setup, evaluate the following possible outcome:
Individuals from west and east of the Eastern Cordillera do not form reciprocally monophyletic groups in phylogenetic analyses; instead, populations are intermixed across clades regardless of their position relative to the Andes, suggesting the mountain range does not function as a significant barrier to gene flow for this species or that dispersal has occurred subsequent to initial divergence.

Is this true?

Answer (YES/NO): NO